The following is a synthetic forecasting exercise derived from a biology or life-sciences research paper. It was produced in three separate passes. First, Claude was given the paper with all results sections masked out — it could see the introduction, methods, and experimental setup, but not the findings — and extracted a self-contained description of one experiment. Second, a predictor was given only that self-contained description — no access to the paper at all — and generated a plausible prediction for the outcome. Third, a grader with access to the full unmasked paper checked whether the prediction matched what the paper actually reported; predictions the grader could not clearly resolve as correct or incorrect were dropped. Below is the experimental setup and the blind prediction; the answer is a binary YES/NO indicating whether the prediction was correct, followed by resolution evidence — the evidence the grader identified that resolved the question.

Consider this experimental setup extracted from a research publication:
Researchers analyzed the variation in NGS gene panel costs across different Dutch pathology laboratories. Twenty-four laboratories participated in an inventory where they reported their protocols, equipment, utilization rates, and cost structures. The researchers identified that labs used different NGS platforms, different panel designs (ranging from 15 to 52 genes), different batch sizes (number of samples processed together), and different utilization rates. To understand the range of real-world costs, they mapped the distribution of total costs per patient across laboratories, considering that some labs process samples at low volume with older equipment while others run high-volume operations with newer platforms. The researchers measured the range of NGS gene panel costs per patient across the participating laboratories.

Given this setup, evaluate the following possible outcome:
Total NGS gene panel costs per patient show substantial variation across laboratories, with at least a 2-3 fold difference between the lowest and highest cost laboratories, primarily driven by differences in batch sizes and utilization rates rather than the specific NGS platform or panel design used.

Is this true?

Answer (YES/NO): NO